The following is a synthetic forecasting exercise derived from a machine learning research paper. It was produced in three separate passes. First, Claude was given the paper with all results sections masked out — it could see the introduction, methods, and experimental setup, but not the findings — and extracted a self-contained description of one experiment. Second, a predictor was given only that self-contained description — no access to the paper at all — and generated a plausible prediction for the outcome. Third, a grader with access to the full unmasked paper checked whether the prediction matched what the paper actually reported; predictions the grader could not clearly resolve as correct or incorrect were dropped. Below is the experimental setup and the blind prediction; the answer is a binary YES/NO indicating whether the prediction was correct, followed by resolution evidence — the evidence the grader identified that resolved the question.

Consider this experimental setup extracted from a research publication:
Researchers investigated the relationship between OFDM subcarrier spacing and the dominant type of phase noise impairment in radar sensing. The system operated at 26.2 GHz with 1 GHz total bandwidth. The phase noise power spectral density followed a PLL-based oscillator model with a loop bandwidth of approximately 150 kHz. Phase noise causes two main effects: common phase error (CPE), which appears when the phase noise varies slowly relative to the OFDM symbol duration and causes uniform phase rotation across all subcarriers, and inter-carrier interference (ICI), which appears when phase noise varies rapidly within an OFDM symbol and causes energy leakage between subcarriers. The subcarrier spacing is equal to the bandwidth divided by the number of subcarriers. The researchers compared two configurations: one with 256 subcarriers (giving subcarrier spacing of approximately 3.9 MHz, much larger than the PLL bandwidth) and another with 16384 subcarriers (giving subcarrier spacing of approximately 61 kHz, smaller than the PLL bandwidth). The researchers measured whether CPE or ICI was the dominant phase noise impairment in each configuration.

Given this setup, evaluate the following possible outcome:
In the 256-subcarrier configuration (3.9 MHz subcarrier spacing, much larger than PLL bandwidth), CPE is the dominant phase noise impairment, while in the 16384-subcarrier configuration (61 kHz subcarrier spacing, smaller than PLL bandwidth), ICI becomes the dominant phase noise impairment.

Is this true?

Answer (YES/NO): YES